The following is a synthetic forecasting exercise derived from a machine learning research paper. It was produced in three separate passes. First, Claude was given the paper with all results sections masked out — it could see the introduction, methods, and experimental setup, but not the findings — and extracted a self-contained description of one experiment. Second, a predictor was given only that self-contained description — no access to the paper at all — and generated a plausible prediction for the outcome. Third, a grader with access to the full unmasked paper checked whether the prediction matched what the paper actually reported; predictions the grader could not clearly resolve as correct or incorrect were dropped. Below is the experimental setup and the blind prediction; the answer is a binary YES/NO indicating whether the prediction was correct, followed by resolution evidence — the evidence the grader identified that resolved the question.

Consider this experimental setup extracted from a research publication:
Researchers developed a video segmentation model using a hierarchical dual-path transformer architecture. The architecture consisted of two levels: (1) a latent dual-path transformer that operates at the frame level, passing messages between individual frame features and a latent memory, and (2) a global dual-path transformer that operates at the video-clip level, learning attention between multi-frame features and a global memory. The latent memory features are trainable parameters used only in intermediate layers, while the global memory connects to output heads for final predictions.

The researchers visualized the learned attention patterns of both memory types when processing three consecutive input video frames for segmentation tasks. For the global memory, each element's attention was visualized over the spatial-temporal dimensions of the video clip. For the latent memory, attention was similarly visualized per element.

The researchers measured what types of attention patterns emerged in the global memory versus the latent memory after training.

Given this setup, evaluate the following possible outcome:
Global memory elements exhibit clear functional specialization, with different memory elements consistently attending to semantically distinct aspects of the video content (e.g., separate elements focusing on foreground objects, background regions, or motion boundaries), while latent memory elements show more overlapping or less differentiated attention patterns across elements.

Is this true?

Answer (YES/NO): NO